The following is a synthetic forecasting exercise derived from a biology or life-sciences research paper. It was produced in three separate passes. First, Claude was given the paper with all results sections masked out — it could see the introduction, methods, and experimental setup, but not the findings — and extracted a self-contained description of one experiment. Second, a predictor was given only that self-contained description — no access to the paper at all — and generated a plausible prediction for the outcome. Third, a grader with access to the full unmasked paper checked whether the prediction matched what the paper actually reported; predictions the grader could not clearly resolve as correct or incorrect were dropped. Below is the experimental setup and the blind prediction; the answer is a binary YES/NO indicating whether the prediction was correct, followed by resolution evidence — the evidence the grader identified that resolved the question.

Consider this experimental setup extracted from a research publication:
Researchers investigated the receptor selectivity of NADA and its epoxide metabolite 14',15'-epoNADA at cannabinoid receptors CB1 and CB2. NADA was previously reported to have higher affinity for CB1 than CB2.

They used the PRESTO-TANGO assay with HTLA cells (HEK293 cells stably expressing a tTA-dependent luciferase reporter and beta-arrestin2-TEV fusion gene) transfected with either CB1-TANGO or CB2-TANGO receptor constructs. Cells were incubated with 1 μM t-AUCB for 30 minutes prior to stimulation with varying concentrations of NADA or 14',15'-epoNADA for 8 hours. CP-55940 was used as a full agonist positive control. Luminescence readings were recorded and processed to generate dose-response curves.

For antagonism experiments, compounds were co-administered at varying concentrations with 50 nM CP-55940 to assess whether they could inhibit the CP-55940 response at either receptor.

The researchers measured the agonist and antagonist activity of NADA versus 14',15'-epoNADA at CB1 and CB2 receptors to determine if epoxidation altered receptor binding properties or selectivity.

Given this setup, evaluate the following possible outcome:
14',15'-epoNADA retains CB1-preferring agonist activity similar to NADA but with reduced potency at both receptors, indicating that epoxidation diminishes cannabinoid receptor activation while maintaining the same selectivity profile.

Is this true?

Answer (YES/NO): NO